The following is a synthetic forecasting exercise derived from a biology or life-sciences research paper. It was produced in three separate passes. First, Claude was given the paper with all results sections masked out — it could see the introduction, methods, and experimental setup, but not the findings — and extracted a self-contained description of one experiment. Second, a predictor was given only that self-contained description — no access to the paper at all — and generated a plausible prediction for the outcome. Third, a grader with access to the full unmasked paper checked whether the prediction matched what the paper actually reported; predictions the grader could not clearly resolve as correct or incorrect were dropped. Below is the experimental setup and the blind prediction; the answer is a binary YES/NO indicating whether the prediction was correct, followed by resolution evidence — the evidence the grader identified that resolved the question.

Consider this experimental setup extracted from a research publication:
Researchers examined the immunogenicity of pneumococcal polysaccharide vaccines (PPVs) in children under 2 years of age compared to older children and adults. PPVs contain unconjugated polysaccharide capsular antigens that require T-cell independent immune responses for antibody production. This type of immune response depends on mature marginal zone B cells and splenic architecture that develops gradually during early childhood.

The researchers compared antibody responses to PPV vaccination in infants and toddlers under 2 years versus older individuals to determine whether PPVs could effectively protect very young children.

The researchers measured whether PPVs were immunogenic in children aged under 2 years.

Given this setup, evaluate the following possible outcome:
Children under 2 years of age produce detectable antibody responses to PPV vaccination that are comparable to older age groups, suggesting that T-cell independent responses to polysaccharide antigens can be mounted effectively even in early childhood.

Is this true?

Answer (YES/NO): NO